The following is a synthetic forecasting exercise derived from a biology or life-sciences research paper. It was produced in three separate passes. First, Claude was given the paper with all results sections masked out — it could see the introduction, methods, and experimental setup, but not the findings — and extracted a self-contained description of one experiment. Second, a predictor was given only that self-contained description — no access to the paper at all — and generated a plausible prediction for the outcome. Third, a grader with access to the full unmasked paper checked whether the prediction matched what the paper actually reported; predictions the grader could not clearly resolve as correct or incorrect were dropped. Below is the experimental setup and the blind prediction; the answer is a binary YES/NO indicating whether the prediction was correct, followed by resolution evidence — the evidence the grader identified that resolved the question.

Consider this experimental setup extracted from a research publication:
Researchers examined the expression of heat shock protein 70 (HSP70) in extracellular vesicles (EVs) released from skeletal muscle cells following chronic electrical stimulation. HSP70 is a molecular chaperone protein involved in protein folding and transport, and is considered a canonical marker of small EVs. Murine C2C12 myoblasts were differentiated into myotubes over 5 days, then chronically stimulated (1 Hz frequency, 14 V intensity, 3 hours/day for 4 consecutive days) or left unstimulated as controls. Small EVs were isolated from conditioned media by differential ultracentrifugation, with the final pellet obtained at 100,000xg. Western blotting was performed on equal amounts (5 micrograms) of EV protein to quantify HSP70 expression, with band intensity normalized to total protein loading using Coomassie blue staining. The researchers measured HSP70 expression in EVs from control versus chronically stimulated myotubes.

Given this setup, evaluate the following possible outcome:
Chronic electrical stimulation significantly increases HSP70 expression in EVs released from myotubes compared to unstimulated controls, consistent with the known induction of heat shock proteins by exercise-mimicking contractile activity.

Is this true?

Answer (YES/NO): YES